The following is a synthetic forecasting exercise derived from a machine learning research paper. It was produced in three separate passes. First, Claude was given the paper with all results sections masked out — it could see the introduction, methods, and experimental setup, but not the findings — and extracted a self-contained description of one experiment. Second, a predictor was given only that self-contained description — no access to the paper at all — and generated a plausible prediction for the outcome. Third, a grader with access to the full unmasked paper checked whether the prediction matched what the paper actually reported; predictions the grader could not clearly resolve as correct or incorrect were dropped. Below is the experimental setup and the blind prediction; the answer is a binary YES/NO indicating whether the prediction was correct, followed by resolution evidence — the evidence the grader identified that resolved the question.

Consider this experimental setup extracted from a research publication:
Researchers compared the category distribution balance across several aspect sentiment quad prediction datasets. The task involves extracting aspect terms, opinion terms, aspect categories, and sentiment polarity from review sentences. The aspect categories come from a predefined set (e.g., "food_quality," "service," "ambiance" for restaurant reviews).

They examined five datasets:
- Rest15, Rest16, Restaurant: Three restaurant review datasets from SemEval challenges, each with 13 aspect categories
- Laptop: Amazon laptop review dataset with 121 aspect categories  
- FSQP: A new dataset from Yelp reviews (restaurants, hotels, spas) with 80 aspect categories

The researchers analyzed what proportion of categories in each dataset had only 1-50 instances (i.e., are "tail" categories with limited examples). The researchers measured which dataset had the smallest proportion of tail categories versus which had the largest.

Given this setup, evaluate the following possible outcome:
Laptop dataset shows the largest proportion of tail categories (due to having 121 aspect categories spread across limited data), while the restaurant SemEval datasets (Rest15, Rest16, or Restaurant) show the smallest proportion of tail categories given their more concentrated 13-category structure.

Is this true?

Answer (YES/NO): NO